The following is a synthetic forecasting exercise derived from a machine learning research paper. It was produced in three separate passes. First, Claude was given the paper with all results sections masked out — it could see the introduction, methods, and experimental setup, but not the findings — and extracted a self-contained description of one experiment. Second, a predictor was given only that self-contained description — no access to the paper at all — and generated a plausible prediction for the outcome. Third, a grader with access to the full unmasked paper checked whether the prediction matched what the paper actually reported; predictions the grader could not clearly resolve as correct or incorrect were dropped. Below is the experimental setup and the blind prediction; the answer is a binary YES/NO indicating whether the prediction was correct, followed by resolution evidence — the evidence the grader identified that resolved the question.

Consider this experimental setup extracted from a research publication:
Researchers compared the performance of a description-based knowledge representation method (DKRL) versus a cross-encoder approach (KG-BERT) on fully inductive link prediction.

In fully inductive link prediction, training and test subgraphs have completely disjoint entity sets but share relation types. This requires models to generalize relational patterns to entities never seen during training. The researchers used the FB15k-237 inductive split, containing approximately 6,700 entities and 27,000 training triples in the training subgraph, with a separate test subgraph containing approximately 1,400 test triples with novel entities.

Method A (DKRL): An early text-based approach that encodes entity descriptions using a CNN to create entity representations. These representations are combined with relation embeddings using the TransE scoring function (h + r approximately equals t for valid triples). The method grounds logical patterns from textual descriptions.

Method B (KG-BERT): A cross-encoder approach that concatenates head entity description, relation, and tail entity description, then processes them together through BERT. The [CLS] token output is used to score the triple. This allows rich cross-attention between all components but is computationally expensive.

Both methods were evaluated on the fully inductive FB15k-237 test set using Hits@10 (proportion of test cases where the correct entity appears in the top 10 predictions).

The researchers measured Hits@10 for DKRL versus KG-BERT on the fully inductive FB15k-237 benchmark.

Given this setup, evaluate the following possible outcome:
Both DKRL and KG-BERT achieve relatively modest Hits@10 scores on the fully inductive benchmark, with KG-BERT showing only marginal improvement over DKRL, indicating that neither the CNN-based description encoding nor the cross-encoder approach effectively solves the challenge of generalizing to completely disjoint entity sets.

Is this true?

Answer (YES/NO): NO